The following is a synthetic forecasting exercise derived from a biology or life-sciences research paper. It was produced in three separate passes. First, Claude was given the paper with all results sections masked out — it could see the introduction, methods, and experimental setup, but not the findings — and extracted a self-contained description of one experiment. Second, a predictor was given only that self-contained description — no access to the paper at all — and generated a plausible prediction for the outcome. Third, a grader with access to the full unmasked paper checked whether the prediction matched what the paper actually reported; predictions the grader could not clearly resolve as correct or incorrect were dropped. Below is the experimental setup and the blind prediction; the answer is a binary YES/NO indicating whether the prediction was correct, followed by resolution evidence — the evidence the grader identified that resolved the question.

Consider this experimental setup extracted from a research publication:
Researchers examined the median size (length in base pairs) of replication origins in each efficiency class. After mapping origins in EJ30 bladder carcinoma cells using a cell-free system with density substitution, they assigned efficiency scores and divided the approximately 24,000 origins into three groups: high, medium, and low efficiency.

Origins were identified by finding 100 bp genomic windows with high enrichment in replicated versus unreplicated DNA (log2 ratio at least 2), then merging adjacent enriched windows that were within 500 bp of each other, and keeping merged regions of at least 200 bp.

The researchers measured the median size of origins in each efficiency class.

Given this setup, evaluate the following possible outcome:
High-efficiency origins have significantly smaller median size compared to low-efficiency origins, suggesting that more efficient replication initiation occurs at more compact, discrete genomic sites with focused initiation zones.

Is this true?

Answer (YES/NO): NO